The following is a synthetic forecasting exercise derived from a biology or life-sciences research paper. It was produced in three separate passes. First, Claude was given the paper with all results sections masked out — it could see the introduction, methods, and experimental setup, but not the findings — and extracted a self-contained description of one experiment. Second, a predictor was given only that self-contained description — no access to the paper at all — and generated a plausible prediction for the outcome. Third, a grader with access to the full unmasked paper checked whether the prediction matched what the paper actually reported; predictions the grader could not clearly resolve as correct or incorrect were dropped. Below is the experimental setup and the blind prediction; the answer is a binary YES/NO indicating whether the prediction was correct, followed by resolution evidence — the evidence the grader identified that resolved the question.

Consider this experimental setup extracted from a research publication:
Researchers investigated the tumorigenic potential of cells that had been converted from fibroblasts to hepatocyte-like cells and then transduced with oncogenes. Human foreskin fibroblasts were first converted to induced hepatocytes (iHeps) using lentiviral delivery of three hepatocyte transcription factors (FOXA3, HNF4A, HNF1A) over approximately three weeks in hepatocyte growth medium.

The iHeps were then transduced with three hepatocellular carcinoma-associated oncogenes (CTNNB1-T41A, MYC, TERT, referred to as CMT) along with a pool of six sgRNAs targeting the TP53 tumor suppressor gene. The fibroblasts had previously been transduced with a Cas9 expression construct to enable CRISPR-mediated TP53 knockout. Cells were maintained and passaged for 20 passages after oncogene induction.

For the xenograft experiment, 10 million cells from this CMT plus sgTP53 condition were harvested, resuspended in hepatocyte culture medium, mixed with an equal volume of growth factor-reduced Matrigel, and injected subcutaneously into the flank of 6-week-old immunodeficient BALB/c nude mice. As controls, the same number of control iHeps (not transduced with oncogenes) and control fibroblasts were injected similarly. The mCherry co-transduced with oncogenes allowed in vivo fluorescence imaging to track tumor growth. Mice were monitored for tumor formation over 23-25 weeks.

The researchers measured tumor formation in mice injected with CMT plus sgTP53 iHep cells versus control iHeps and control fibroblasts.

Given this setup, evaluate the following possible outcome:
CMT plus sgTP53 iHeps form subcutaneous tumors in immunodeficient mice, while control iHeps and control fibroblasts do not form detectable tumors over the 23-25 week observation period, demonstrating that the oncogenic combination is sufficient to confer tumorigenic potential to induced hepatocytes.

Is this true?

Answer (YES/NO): YES